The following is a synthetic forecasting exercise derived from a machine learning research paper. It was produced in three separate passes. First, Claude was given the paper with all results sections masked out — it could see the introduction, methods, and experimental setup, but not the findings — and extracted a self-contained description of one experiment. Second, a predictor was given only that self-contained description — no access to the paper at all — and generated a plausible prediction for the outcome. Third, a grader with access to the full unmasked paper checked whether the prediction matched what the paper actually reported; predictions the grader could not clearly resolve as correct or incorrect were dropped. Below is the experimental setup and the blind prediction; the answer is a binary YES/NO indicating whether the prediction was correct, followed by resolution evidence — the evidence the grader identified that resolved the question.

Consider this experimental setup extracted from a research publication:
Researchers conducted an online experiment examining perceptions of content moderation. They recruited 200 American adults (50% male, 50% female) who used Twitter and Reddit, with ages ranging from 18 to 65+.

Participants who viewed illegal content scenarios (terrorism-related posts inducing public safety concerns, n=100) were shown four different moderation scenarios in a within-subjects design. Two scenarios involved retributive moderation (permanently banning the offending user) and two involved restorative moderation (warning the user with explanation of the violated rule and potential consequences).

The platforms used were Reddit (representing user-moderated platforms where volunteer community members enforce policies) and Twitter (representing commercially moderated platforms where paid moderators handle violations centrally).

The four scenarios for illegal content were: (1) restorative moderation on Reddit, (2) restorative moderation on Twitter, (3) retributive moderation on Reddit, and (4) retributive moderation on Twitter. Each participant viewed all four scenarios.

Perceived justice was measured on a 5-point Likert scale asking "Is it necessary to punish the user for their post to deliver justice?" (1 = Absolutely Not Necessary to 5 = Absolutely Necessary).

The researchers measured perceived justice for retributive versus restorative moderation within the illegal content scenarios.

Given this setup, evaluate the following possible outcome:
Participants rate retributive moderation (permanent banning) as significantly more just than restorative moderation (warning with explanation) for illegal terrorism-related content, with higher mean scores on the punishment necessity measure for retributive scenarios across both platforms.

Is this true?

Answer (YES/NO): YES